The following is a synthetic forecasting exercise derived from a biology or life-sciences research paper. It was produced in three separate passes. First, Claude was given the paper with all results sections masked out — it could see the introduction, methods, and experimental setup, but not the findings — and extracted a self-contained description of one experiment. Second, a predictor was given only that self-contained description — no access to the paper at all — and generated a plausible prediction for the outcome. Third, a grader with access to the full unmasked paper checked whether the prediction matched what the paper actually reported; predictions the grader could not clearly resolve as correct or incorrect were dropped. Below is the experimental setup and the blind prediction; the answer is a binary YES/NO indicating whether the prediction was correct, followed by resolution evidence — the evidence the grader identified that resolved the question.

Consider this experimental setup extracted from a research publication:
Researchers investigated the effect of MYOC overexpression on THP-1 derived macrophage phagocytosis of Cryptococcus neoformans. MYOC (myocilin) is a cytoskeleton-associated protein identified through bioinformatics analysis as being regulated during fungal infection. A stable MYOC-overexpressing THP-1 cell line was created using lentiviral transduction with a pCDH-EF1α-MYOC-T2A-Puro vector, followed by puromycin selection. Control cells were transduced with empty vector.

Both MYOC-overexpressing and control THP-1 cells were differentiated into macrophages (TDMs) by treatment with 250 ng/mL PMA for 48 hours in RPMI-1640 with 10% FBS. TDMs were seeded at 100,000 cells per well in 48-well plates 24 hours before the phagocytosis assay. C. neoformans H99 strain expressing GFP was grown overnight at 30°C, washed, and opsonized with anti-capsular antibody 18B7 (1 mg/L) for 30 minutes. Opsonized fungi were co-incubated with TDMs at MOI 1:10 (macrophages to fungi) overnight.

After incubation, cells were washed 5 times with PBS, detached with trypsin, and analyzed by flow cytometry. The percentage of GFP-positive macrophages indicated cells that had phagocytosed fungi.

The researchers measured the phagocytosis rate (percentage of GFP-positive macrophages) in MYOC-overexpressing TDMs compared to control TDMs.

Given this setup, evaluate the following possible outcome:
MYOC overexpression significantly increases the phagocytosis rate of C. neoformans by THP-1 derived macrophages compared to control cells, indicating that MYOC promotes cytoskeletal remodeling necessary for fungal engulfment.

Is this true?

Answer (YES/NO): YES